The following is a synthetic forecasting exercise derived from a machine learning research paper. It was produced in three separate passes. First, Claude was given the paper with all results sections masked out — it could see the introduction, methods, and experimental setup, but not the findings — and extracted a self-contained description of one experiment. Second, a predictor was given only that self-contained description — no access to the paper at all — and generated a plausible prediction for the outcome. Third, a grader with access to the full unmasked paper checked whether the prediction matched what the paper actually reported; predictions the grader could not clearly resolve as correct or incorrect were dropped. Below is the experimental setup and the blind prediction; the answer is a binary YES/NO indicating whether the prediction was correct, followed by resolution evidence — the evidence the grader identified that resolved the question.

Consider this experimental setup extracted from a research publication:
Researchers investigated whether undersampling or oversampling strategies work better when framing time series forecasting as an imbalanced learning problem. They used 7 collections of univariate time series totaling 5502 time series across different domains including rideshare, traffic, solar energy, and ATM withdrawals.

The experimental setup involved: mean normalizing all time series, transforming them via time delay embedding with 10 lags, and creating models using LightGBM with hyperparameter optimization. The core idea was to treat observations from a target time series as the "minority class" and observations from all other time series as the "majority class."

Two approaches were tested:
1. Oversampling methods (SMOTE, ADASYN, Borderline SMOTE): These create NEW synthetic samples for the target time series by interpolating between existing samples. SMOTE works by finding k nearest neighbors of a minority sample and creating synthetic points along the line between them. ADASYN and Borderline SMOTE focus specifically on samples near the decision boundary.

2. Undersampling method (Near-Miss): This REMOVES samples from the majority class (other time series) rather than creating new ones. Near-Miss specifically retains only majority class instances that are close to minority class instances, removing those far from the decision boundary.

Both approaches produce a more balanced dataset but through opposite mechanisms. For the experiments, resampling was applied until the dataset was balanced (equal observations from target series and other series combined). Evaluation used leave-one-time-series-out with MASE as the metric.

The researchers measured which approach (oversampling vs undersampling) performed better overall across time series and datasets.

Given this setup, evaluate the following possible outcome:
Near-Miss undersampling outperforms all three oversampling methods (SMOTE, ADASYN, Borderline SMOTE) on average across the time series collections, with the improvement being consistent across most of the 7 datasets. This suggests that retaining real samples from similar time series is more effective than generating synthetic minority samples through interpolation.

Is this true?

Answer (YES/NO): NO